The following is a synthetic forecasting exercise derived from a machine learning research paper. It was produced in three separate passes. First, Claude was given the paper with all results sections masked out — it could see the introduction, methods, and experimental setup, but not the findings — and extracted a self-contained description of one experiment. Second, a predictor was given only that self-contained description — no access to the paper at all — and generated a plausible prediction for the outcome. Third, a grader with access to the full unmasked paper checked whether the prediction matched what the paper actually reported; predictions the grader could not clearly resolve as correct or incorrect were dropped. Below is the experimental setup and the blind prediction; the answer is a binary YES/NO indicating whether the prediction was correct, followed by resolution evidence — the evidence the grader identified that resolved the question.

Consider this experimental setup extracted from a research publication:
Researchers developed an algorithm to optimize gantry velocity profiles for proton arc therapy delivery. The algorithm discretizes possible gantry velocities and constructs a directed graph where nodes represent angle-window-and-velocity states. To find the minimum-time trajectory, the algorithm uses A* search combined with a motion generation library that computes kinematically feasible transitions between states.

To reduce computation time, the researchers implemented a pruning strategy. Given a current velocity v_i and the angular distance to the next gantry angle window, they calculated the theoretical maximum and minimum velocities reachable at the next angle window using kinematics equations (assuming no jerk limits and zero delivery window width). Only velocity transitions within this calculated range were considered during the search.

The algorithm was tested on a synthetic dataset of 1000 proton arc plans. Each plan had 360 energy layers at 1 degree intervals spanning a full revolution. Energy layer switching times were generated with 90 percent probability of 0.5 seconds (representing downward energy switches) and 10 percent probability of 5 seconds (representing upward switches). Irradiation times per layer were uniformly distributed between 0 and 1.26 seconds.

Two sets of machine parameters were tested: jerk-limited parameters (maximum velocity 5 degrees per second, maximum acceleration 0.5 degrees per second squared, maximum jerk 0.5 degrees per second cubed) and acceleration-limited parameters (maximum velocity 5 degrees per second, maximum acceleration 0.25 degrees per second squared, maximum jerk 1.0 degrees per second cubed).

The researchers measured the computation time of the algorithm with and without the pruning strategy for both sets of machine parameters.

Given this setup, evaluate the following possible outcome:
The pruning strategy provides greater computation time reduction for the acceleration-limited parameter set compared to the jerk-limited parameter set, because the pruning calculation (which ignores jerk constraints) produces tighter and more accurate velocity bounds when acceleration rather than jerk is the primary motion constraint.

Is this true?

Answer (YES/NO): YES